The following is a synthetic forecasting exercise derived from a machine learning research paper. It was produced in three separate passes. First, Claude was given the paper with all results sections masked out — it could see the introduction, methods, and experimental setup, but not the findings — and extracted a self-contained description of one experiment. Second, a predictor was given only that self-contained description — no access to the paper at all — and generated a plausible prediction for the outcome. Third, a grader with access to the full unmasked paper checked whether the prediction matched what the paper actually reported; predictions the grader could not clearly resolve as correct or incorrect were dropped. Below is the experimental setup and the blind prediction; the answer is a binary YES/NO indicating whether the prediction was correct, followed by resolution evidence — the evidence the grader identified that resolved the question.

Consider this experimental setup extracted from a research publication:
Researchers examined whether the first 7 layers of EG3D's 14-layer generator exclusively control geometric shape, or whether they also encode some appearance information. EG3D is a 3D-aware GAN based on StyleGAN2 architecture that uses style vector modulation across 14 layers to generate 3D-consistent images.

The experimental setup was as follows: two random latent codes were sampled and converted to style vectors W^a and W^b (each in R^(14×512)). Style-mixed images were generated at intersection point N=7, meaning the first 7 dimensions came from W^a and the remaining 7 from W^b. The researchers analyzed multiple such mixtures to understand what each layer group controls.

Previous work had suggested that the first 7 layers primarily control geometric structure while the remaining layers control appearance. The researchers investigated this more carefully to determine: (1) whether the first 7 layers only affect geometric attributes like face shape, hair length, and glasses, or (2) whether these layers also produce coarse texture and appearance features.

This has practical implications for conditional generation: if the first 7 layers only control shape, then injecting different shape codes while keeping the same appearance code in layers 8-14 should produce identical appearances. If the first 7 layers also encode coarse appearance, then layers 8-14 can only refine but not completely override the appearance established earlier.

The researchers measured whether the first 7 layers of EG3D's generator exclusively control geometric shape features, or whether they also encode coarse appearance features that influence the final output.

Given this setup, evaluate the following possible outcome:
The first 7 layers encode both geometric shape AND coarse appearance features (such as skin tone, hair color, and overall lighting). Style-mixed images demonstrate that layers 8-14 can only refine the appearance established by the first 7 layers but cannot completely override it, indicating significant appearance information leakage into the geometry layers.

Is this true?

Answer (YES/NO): YES